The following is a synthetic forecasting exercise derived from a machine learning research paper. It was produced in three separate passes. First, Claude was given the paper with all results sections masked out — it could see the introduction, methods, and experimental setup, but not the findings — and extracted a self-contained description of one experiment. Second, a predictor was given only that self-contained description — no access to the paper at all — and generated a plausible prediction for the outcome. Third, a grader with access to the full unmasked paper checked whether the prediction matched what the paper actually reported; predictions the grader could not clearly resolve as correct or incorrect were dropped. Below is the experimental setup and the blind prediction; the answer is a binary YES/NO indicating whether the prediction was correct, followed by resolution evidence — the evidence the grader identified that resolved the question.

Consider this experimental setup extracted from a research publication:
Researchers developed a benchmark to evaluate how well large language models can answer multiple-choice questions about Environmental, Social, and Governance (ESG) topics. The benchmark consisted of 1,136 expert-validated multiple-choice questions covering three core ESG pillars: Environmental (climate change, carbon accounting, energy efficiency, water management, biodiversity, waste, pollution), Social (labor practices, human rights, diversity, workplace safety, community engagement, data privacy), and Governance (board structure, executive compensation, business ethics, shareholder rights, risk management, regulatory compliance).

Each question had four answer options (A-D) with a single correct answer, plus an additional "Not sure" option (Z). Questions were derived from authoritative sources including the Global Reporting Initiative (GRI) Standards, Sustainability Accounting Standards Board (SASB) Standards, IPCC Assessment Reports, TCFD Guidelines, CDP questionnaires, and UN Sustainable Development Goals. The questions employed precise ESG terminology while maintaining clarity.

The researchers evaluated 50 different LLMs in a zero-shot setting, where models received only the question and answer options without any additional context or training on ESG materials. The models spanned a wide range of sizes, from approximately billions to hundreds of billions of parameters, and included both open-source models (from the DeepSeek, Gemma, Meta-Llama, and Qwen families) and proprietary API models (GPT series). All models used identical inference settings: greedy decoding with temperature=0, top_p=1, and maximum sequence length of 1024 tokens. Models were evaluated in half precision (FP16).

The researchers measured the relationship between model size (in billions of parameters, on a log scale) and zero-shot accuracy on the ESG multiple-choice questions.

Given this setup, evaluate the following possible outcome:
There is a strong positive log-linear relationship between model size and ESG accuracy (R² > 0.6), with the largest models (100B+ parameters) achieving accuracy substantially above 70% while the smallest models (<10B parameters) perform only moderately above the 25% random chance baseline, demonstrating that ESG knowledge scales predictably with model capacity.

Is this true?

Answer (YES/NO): NO